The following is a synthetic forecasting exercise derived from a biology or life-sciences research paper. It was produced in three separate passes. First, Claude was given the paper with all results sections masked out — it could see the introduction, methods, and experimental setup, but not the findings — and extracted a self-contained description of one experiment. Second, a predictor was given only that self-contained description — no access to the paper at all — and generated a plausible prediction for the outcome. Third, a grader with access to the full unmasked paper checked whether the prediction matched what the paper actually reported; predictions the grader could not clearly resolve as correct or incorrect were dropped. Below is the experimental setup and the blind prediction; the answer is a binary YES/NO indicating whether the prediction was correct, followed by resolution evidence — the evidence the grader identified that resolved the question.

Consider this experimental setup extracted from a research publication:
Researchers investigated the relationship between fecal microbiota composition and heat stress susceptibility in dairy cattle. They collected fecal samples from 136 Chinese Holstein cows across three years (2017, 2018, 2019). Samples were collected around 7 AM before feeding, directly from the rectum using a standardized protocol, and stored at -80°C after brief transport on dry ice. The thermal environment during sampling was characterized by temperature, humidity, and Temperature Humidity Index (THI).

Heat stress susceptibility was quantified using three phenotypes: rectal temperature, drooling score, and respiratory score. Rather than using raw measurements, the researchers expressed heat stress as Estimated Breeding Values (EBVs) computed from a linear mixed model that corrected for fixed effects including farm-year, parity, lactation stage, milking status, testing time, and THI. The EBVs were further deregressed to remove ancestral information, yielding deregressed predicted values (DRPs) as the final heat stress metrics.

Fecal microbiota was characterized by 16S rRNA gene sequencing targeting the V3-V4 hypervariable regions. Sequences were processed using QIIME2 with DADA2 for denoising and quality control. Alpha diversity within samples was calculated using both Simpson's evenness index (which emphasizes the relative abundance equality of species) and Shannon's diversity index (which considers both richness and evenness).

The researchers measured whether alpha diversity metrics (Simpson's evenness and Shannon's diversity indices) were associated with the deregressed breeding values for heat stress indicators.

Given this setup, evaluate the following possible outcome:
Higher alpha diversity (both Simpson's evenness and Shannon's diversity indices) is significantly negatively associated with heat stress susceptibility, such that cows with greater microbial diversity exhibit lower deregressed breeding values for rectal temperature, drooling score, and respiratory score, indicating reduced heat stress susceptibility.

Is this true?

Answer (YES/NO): NO